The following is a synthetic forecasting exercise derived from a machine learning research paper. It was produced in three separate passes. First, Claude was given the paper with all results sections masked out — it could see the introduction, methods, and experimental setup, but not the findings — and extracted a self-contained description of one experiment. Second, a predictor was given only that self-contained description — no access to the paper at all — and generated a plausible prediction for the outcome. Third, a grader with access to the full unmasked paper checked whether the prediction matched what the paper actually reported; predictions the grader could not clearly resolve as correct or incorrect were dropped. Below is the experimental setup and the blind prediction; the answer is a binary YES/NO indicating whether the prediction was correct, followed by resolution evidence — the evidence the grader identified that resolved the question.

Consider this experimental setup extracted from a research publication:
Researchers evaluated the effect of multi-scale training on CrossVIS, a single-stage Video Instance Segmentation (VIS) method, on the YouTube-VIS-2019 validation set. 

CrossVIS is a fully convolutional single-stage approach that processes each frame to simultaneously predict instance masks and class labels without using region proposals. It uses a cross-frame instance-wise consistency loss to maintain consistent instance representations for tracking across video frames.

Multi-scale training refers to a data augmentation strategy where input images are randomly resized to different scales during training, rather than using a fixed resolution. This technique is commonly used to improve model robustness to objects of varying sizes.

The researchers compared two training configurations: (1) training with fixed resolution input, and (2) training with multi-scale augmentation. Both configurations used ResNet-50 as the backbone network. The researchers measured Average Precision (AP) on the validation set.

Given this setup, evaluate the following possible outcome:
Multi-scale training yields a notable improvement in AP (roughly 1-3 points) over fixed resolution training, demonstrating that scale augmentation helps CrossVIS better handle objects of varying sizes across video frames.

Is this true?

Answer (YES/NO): YES